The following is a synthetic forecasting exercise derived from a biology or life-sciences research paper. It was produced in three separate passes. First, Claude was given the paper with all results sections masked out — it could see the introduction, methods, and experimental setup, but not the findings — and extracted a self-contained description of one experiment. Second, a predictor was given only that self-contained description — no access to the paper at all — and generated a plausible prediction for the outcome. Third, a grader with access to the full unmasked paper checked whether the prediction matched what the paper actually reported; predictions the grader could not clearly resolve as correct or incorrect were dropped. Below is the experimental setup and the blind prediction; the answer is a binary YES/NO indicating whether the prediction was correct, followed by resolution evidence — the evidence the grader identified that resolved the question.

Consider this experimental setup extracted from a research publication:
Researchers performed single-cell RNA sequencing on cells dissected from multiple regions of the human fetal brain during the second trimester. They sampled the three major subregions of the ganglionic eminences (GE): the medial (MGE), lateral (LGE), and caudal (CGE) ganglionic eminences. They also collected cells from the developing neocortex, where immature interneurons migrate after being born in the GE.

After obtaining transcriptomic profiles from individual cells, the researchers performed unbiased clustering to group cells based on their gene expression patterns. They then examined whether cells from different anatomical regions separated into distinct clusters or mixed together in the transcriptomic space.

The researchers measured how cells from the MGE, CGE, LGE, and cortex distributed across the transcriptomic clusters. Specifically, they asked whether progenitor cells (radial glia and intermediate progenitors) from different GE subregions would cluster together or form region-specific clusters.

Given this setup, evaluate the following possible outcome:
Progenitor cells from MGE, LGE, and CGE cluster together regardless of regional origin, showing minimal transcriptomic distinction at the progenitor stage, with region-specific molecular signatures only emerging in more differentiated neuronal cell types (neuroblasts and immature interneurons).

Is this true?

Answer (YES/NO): NO